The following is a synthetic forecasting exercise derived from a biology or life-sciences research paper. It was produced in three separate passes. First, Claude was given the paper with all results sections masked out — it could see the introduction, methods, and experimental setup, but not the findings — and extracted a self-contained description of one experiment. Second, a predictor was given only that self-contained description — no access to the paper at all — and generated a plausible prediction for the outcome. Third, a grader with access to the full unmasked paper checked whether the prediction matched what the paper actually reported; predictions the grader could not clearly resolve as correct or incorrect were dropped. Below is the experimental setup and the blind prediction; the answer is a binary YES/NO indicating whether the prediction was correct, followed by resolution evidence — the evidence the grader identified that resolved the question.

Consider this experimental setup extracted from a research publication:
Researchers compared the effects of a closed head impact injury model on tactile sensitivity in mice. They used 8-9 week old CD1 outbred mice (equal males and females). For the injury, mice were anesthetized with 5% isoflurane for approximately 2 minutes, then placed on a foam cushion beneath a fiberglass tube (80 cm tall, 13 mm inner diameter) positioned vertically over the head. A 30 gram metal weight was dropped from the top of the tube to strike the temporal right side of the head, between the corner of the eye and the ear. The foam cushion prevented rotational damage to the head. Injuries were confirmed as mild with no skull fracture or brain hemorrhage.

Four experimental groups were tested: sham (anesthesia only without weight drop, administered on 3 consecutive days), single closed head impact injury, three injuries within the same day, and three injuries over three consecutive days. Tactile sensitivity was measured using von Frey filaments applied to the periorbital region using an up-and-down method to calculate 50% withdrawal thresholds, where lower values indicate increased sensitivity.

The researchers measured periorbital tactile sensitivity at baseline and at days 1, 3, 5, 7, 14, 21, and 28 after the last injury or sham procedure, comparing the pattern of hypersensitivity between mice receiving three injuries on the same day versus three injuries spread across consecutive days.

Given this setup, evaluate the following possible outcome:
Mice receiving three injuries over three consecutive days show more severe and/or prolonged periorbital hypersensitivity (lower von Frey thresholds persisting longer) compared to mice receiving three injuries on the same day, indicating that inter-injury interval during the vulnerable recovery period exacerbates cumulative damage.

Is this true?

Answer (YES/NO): YES